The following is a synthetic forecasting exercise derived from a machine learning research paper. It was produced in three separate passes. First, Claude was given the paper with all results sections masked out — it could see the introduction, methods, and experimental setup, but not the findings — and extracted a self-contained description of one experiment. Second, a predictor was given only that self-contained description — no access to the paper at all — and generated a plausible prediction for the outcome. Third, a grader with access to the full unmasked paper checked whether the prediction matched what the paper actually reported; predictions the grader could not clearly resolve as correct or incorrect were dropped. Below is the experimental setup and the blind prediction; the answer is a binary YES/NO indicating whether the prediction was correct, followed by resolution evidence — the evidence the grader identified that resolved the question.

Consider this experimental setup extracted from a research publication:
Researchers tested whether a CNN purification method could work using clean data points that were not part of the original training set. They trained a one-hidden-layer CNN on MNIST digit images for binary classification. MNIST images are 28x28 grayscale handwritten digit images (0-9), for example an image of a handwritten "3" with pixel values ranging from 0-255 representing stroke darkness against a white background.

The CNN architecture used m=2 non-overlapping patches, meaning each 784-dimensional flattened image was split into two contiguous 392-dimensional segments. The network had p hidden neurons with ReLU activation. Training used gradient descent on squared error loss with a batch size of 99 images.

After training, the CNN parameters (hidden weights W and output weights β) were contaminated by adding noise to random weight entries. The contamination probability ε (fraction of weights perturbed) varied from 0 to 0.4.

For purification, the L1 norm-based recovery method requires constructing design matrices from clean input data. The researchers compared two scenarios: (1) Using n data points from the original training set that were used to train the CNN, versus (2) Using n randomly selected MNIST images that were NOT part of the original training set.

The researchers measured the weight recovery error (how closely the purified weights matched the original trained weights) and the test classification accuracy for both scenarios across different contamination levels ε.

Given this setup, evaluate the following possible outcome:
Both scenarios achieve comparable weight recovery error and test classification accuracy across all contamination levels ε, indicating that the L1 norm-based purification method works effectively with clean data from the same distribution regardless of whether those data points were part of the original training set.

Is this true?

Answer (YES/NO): YES